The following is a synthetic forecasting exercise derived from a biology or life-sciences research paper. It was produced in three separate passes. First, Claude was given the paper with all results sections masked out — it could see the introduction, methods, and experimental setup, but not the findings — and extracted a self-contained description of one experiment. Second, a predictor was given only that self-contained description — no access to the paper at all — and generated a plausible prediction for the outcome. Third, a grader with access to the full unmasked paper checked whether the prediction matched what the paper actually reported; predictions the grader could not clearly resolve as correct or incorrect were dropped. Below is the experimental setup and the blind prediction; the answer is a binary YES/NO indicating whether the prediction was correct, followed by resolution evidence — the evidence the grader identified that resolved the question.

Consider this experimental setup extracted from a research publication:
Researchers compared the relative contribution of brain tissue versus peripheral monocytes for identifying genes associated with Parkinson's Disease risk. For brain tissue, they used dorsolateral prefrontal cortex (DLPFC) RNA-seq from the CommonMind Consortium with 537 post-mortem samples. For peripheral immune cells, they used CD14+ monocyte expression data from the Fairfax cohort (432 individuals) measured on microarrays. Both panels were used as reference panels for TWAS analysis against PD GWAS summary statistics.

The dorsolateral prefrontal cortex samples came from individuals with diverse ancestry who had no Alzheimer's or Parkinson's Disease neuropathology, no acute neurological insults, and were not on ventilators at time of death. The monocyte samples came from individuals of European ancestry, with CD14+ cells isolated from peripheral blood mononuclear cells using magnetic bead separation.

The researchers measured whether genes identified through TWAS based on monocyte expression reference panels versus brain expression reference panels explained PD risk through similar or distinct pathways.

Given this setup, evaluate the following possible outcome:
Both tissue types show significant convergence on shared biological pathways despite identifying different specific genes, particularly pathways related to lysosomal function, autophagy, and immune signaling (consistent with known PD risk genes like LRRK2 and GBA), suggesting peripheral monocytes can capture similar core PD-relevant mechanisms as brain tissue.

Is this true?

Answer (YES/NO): YES